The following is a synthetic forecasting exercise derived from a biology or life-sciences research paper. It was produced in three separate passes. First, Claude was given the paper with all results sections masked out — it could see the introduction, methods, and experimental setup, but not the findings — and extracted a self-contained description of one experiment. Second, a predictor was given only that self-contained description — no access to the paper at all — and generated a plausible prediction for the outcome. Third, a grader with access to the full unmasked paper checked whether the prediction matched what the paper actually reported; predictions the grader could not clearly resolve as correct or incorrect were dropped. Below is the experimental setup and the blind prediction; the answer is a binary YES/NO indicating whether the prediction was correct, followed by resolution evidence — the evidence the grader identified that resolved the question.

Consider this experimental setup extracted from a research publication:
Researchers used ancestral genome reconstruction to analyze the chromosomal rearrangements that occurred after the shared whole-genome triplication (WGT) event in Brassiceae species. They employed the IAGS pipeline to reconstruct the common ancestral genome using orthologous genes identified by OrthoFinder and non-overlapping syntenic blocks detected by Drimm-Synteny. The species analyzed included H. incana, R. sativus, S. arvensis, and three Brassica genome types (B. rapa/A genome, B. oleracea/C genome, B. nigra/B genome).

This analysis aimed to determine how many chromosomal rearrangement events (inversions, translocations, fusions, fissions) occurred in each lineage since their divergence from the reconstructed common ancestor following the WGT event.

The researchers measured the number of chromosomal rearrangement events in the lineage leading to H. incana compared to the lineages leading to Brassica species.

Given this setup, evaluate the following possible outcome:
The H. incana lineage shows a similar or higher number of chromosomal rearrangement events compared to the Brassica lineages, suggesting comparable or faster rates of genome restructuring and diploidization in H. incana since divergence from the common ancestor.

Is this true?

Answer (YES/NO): YES